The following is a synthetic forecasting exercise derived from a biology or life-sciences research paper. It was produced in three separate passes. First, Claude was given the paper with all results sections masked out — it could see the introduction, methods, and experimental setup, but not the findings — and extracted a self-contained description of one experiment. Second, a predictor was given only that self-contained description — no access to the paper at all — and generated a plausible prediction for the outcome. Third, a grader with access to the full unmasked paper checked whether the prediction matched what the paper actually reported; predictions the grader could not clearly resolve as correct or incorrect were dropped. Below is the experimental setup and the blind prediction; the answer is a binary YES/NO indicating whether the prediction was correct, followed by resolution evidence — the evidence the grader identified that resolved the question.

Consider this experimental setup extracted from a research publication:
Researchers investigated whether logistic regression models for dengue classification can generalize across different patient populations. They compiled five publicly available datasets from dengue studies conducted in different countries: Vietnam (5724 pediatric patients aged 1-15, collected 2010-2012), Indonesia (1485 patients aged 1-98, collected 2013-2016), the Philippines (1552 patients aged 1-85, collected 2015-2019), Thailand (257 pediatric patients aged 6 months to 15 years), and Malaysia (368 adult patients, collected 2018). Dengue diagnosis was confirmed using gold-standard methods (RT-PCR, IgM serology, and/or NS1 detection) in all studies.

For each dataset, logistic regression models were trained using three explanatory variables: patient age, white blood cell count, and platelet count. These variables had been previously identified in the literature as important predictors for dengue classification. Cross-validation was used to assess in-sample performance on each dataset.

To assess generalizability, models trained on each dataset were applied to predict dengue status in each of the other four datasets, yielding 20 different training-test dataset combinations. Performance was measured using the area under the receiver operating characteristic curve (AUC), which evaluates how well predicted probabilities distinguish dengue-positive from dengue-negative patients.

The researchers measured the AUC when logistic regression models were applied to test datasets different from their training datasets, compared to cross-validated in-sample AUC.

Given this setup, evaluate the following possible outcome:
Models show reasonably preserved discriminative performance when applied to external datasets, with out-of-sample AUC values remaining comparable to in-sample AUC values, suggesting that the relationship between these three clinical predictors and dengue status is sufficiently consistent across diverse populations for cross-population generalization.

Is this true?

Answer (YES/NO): NO